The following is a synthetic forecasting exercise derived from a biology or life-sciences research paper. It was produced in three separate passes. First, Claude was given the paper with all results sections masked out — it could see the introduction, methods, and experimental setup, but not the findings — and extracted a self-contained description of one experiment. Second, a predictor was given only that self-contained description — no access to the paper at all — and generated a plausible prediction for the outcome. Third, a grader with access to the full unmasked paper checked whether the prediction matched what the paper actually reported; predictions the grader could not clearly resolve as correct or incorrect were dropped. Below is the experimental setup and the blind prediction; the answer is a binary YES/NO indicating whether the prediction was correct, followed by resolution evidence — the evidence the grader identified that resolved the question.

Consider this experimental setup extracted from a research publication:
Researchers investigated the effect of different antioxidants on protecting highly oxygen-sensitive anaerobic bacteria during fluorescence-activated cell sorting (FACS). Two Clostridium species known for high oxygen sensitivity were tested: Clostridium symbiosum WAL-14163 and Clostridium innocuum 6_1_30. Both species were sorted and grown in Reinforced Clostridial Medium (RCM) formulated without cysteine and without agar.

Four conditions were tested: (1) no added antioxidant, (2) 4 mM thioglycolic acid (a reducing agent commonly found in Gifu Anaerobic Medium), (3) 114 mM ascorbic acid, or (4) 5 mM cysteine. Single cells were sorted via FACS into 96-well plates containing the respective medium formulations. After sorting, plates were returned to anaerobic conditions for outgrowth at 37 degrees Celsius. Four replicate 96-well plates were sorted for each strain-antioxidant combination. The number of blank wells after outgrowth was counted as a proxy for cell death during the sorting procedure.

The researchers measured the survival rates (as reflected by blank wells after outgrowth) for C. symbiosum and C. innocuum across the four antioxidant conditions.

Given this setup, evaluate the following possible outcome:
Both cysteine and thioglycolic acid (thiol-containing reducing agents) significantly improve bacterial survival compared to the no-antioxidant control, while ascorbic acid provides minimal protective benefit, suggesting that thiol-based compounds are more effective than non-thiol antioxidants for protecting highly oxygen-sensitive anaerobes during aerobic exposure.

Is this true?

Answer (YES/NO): NO